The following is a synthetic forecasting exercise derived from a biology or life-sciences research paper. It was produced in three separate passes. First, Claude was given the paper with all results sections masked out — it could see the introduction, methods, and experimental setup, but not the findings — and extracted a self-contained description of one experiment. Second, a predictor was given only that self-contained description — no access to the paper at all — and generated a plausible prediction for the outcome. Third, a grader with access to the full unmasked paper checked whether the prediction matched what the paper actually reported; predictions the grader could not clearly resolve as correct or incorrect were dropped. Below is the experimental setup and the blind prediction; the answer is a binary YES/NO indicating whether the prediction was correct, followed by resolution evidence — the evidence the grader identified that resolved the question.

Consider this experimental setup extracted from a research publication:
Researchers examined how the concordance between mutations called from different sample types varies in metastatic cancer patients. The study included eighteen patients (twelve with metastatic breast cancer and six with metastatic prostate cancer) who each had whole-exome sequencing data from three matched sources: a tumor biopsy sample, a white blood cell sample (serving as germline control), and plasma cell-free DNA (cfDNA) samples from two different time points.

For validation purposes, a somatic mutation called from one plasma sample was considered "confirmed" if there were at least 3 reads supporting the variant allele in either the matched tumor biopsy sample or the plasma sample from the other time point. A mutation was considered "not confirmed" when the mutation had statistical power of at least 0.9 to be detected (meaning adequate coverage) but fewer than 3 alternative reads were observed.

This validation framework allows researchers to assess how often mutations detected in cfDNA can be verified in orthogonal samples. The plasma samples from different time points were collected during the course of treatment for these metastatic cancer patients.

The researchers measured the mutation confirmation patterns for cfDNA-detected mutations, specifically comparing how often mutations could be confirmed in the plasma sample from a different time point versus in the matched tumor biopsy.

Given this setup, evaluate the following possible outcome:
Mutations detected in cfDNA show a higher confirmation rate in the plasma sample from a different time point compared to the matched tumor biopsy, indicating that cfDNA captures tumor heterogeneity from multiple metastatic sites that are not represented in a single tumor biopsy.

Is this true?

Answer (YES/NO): YES